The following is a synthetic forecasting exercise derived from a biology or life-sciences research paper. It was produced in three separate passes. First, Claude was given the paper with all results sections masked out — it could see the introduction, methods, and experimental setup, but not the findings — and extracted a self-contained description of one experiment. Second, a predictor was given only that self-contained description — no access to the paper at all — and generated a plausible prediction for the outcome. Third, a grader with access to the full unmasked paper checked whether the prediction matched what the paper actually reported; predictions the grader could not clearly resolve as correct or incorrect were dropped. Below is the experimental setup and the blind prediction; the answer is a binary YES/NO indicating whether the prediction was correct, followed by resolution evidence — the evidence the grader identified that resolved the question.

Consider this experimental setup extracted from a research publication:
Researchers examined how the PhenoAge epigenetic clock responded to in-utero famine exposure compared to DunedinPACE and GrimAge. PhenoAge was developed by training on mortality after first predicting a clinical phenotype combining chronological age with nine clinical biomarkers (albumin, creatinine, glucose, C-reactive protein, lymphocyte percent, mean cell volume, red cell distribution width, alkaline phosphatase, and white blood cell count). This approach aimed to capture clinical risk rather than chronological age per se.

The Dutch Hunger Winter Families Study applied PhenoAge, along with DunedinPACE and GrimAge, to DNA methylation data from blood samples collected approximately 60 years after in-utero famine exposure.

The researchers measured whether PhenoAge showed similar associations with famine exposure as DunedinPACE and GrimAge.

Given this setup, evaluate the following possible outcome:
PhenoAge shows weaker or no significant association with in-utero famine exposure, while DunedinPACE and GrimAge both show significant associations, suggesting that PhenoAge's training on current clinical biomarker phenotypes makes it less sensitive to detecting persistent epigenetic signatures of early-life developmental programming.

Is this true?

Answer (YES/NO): NO